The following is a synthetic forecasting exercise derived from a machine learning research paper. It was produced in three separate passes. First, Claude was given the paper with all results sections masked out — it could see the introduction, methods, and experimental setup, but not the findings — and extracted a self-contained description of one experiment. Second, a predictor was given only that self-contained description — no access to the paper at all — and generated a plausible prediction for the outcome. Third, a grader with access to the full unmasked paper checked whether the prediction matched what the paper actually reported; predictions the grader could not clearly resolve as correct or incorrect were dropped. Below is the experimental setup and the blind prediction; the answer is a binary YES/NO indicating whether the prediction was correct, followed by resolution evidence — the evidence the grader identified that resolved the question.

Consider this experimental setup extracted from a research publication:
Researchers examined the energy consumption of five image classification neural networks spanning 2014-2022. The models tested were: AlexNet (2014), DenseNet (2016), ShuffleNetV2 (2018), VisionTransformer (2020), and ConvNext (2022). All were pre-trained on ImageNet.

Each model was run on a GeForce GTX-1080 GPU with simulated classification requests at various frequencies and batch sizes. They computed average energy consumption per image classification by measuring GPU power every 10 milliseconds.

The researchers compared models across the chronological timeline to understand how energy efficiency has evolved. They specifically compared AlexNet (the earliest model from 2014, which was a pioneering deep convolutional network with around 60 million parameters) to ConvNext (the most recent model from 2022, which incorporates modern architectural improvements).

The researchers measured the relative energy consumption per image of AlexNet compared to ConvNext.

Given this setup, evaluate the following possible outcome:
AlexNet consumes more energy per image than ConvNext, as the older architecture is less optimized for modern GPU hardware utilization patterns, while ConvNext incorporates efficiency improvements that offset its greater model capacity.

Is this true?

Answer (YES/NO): NO